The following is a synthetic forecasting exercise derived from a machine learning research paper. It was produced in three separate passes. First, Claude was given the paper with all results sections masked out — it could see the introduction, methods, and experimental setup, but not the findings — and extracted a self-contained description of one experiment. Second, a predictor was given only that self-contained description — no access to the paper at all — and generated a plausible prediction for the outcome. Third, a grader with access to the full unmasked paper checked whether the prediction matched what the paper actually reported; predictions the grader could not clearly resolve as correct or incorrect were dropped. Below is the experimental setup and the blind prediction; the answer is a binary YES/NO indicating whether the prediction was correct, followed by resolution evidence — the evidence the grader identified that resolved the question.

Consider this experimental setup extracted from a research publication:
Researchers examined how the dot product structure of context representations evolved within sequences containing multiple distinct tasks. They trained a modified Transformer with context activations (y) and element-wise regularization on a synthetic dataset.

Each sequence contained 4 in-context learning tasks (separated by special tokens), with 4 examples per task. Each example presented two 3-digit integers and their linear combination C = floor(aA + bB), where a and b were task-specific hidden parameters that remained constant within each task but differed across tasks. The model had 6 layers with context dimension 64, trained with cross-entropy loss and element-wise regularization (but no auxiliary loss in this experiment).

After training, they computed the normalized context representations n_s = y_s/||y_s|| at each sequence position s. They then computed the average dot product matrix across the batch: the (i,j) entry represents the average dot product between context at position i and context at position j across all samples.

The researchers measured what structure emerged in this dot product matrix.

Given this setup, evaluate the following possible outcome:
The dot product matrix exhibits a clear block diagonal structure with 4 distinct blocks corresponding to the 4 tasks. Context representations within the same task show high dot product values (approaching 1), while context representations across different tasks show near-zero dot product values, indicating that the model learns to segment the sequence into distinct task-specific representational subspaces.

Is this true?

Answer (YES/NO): NO